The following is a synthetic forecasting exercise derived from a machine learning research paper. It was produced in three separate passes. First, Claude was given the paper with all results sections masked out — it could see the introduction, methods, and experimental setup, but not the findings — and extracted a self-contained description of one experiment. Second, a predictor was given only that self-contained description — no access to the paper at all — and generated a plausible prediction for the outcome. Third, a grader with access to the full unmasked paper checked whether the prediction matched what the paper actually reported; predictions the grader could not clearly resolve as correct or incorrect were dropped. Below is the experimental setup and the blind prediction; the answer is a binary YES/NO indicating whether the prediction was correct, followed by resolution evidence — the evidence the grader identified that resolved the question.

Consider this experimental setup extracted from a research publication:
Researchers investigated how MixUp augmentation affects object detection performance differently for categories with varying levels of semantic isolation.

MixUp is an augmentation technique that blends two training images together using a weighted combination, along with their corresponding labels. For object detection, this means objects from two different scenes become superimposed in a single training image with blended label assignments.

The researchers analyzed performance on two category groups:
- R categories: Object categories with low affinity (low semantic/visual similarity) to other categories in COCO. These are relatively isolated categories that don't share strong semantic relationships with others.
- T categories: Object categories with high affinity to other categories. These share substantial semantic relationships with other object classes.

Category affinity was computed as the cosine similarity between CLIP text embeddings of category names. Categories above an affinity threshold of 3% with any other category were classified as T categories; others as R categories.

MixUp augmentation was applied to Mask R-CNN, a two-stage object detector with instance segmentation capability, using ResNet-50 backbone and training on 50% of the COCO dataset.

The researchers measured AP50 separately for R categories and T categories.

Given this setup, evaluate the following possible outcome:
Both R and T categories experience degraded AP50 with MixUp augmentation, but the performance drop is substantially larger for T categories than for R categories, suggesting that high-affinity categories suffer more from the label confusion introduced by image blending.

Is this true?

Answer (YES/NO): NO